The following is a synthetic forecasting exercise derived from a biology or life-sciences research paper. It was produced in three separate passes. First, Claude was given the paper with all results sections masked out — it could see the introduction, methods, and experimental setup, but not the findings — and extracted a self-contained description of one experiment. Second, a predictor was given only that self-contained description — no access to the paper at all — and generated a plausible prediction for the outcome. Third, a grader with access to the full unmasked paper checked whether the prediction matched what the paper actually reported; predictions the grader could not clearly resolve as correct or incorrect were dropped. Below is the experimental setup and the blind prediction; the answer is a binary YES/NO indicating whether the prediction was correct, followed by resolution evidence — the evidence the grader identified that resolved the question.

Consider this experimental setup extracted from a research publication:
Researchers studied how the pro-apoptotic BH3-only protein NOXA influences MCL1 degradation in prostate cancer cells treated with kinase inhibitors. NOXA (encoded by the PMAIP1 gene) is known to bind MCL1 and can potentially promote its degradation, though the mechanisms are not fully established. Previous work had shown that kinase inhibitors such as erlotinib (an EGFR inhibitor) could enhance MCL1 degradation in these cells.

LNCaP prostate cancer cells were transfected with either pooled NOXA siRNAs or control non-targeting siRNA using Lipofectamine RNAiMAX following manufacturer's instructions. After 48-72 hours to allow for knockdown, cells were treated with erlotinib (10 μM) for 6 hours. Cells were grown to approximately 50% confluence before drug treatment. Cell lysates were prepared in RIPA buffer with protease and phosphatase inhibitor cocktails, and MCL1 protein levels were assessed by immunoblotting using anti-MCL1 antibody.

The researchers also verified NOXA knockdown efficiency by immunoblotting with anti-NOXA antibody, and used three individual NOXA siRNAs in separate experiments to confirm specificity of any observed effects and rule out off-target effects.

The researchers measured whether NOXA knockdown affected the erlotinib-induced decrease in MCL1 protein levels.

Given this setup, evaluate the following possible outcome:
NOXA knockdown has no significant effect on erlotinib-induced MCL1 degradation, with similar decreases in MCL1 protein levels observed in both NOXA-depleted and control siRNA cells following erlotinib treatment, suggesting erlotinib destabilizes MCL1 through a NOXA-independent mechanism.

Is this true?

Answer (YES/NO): NO